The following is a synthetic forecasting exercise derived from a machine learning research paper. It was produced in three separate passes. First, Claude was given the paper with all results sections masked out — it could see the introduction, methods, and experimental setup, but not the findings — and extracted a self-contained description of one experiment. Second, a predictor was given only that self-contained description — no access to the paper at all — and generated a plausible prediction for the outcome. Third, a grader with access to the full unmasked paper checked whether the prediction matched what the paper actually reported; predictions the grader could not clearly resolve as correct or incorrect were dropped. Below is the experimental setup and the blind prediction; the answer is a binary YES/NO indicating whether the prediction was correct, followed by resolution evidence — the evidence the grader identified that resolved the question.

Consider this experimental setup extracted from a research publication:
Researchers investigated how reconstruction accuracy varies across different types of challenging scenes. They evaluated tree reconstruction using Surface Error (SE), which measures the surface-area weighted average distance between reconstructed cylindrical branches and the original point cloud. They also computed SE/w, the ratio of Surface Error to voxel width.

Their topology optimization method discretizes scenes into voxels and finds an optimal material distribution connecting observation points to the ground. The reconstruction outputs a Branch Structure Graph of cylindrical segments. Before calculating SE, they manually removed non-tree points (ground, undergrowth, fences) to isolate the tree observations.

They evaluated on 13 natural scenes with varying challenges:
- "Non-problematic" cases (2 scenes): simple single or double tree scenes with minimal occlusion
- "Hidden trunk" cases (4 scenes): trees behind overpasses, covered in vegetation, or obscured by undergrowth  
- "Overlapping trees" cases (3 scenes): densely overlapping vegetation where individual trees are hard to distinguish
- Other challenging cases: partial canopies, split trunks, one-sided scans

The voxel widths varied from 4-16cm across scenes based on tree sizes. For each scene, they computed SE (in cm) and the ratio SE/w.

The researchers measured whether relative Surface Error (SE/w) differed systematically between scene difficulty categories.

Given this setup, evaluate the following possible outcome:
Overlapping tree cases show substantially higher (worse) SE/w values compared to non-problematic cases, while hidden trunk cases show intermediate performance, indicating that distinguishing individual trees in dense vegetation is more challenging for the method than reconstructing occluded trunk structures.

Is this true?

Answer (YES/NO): NO